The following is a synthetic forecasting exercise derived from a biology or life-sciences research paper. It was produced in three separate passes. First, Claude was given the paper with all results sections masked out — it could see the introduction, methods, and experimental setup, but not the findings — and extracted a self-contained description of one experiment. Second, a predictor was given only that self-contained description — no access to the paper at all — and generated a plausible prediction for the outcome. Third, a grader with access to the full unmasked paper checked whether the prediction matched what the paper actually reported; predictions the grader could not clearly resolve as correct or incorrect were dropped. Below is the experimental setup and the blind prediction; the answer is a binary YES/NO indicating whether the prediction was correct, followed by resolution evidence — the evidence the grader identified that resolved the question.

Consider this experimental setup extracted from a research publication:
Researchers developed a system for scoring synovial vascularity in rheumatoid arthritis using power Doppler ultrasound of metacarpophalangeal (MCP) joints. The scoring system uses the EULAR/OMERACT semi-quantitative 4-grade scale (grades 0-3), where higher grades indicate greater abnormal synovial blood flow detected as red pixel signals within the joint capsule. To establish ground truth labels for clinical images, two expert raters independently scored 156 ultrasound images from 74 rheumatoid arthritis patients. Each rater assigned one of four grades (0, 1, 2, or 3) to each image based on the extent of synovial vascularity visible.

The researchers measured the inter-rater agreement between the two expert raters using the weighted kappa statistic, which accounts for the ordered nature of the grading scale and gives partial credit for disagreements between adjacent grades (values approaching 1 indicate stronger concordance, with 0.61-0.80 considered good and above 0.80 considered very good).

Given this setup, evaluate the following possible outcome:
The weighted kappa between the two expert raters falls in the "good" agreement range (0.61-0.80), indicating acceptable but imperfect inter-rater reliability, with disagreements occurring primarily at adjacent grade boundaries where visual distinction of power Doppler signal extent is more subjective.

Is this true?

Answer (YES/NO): YES